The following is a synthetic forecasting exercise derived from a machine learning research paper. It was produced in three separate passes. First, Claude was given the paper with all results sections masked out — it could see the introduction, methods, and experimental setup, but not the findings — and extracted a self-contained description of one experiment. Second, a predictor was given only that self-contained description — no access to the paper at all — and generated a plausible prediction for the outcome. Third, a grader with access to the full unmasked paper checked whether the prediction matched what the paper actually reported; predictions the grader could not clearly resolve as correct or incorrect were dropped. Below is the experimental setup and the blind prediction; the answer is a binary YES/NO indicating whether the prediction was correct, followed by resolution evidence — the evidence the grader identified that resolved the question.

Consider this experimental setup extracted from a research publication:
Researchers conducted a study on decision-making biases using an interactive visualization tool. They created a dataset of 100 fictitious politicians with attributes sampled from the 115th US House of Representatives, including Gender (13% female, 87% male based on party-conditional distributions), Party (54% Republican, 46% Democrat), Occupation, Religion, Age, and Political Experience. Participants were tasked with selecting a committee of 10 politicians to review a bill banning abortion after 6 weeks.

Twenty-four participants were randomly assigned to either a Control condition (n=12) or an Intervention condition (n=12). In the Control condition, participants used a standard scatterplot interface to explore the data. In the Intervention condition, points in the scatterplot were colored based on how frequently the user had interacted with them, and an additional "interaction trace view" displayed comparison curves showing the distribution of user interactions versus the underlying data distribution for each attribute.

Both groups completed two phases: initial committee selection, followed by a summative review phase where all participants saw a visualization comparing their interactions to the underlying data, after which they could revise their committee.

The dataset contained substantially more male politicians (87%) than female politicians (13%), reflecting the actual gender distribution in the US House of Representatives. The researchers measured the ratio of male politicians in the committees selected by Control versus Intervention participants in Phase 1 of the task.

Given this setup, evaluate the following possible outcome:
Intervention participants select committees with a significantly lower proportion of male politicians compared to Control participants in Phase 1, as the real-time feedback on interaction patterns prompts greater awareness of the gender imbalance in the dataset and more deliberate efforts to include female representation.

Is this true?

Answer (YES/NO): NO